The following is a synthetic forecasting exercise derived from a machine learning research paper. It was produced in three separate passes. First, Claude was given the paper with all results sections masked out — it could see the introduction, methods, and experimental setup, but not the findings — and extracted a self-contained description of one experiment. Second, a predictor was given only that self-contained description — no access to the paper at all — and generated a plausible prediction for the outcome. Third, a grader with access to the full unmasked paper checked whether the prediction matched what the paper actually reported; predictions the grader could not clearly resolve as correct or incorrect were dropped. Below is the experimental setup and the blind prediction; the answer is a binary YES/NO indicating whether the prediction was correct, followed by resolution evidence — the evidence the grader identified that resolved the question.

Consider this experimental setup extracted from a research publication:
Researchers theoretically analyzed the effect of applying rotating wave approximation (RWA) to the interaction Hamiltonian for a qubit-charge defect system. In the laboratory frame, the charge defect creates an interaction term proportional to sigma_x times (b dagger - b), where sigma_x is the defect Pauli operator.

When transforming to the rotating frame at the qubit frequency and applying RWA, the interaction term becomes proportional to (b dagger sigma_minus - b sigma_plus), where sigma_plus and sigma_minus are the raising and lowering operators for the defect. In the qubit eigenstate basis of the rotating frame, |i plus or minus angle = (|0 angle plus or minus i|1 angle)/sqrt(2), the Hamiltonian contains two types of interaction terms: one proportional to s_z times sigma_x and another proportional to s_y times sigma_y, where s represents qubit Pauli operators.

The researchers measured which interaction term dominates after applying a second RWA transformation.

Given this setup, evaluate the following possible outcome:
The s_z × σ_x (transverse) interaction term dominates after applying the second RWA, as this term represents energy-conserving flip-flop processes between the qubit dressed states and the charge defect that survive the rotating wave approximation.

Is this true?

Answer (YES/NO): NO